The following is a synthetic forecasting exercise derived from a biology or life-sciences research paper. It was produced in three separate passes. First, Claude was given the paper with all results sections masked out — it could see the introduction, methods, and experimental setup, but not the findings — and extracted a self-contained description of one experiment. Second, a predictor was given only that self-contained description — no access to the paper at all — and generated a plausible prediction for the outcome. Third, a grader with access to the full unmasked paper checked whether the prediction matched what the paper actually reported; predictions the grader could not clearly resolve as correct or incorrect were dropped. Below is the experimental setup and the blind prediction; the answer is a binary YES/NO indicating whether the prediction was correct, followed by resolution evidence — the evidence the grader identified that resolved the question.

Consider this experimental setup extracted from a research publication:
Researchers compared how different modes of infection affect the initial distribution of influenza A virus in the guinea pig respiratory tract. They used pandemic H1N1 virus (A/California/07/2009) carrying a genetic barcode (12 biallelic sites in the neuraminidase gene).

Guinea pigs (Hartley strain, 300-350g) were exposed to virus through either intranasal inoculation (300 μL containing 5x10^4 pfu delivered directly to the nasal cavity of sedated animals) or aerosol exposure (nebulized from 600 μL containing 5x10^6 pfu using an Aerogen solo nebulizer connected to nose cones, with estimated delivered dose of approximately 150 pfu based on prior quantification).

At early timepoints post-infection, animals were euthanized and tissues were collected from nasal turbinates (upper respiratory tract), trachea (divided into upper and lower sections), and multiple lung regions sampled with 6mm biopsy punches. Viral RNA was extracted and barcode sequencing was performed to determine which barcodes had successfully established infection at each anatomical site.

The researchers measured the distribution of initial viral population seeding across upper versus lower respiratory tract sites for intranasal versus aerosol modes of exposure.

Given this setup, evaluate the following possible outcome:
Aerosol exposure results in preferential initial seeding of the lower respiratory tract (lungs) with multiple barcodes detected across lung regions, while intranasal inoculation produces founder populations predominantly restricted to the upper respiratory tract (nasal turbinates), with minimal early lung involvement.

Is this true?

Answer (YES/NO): NO